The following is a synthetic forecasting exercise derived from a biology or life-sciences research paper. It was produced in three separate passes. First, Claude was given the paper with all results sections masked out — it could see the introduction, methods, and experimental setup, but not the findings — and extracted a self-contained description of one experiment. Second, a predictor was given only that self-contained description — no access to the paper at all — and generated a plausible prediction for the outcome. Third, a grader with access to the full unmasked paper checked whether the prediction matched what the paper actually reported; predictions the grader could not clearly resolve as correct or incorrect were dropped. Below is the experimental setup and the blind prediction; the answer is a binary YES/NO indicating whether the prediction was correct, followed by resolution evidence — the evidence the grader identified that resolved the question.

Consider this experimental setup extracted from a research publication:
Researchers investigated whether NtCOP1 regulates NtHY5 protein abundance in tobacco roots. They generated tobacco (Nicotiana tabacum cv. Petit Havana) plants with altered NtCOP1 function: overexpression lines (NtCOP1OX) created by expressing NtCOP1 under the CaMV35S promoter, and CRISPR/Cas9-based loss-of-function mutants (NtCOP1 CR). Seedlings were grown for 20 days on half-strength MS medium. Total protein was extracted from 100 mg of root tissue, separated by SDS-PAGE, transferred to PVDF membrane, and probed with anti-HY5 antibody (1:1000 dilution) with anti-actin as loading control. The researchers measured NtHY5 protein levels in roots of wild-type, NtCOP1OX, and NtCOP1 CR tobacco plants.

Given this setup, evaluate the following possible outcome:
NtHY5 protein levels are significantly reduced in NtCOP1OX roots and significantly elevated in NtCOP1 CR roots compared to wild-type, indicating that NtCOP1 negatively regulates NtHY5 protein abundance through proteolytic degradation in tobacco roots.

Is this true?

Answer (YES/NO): YES